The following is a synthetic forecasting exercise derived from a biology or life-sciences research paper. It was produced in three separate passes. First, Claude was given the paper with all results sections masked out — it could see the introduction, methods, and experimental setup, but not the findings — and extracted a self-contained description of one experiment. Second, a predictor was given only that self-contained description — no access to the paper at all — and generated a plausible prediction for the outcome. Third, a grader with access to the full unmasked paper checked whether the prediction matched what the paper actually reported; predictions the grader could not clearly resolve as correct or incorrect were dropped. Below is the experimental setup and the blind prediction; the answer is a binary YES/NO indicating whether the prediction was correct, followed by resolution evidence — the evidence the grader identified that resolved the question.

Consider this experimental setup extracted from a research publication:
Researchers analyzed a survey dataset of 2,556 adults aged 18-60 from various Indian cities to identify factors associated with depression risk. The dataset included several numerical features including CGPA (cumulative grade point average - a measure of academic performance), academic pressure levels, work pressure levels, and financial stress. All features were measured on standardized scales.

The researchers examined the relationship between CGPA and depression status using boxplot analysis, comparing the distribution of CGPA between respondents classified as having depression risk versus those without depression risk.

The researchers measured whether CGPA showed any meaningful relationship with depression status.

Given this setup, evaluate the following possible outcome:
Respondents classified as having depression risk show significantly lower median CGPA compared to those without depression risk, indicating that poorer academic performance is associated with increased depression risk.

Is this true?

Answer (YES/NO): NO